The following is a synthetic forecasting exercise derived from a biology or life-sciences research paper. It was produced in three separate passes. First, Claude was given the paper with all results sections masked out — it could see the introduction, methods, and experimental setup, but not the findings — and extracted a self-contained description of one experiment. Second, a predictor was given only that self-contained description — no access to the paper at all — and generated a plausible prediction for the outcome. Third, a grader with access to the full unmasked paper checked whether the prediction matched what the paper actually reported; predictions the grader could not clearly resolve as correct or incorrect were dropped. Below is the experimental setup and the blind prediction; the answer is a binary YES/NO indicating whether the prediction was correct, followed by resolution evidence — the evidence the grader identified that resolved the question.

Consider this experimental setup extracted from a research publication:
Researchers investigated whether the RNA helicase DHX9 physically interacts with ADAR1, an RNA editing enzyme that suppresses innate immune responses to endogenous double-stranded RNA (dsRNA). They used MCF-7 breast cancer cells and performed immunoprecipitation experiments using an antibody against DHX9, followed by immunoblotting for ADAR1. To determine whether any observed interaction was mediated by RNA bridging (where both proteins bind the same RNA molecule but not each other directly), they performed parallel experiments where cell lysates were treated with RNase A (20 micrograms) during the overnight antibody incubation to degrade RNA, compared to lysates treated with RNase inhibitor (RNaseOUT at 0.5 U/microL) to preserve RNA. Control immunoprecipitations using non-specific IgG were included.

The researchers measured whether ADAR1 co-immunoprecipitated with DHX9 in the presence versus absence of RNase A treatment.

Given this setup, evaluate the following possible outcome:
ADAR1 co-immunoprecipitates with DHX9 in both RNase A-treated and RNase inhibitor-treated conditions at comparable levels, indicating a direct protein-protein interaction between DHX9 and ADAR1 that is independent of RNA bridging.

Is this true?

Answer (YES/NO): NO